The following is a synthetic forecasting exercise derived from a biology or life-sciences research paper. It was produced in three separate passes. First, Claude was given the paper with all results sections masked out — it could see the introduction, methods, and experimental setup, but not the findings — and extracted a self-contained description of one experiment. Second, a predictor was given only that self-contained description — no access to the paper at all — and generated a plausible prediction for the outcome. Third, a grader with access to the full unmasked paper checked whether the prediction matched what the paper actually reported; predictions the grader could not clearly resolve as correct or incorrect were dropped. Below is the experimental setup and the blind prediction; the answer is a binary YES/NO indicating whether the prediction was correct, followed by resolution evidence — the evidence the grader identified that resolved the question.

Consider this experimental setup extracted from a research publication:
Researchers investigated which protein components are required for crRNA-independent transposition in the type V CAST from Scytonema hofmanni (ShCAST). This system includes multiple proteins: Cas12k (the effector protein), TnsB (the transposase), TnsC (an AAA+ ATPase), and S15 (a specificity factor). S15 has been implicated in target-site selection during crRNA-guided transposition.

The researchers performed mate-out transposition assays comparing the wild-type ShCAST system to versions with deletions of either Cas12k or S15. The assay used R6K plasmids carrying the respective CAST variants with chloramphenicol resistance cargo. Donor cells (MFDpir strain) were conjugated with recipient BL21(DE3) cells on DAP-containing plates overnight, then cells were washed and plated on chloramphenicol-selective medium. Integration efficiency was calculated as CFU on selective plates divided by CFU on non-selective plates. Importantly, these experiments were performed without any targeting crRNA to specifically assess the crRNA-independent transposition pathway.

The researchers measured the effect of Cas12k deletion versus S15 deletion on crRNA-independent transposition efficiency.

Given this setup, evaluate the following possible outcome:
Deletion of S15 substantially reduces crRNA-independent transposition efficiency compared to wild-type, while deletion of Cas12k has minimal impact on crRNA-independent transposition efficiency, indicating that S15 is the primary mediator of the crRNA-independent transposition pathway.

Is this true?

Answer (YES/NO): NO